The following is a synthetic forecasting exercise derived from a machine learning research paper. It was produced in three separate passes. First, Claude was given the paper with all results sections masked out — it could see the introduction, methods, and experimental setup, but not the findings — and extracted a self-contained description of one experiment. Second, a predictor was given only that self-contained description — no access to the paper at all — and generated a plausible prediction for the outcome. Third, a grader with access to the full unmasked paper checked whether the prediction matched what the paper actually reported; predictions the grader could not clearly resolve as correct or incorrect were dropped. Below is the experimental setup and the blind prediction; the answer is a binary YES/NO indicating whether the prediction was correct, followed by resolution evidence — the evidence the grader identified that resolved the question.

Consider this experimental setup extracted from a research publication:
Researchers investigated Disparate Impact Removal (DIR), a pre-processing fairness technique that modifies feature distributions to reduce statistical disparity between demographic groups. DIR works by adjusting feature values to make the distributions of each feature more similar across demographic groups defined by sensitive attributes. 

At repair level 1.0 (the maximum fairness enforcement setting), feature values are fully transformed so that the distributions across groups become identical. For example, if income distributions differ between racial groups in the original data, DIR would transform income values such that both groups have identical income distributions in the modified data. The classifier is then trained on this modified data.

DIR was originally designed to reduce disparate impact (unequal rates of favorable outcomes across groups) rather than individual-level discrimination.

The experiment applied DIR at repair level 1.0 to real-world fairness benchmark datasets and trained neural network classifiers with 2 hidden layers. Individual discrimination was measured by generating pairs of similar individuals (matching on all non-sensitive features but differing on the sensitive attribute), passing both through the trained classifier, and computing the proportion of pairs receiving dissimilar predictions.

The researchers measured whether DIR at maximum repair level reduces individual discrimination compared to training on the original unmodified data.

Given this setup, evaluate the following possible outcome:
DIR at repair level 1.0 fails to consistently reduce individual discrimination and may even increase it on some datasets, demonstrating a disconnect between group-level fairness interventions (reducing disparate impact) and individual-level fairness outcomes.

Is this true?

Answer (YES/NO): NO